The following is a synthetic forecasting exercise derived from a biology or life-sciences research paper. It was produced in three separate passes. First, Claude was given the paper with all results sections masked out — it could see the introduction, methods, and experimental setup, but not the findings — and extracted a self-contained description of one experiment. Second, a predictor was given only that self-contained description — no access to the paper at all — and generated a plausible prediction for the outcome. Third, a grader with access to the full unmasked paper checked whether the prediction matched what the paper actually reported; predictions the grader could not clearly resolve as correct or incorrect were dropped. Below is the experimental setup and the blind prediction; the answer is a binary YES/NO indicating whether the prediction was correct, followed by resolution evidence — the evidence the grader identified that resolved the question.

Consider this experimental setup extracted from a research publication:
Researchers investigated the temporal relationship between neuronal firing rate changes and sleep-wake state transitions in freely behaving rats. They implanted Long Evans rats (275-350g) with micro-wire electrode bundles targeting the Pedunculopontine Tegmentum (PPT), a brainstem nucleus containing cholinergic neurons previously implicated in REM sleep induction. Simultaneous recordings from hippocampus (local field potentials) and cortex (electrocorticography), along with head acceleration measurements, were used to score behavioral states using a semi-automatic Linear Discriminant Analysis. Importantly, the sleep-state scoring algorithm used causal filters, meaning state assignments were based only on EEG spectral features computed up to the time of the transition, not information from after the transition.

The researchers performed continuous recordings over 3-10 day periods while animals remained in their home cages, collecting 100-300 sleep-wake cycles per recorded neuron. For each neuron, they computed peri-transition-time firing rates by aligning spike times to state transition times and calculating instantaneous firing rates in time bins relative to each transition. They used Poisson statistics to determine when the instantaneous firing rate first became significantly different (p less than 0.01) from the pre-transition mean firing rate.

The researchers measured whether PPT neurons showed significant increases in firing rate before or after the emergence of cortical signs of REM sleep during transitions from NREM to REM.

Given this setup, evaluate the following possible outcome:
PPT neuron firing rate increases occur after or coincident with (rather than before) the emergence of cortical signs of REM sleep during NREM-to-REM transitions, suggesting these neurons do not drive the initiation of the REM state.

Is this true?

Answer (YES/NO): YES